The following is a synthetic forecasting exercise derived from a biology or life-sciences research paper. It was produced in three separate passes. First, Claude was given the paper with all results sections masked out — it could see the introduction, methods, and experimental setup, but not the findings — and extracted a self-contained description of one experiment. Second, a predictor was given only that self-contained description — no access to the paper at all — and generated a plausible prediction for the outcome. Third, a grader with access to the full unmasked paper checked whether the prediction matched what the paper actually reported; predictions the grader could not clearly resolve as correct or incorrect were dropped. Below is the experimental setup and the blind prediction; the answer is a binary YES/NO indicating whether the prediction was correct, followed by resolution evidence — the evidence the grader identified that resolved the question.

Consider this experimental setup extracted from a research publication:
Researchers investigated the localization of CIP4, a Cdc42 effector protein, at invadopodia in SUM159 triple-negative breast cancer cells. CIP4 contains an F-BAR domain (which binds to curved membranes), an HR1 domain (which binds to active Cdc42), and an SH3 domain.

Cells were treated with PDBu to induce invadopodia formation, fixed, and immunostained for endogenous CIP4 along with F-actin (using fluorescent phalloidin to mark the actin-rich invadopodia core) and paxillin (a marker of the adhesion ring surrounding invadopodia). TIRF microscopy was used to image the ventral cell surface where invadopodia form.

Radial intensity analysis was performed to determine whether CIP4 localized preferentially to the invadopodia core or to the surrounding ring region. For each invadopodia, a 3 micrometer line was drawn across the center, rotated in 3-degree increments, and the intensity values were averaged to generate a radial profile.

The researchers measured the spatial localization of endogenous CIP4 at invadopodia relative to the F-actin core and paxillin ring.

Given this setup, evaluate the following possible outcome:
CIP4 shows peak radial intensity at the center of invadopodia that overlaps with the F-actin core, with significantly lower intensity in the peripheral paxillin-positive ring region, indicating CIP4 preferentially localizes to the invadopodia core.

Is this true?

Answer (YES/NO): YES